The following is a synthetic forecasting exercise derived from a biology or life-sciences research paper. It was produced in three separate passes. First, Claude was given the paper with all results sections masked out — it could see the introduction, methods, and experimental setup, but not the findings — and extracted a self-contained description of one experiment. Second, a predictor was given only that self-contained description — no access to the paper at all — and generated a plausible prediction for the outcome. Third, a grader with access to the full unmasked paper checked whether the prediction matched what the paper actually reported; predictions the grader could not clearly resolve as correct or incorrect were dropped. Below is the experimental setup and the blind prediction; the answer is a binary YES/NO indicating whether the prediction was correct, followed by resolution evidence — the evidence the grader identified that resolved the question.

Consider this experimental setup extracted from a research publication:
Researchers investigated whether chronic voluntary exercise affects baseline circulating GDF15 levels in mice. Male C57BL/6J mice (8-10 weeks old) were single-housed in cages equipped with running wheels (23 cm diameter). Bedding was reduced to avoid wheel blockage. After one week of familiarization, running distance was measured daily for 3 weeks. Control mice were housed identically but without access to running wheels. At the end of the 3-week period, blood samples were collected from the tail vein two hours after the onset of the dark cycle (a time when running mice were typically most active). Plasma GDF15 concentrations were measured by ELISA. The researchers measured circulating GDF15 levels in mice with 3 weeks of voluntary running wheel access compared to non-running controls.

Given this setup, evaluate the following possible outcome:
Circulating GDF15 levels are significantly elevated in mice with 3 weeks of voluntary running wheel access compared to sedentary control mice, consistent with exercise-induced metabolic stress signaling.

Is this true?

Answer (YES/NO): NO